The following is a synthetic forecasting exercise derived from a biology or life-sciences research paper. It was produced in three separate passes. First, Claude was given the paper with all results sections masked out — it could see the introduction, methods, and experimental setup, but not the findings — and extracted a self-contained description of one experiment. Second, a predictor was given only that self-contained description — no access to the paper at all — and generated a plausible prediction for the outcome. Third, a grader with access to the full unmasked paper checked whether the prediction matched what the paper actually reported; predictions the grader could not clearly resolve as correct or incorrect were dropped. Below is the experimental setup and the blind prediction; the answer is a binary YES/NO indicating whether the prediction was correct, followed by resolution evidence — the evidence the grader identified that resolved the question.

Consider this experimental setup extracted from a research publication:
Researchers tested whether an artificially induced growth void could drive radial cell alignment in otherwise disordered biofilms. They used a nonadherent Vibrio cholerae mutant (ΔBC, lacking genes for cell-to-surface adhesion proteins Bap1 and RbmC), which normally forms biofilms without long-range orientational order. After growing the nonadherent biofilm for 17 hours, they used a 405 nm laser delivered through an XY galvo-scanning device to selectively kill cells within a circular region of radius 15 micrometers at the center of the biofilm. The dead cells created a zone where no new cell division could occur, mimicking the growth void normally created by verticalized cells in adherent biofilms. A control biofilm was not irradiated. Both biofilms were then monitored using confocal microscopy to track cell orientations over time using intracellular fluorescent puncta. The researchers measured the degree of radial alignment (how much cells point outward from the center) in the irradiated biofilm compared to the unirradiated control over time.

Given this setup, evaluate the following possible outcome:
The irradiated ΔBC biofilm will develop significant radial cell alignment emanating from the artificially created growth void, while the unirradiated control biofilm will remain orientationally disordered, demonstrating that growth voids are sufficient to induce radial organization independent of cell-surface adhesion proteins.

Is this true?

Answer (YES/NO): YES